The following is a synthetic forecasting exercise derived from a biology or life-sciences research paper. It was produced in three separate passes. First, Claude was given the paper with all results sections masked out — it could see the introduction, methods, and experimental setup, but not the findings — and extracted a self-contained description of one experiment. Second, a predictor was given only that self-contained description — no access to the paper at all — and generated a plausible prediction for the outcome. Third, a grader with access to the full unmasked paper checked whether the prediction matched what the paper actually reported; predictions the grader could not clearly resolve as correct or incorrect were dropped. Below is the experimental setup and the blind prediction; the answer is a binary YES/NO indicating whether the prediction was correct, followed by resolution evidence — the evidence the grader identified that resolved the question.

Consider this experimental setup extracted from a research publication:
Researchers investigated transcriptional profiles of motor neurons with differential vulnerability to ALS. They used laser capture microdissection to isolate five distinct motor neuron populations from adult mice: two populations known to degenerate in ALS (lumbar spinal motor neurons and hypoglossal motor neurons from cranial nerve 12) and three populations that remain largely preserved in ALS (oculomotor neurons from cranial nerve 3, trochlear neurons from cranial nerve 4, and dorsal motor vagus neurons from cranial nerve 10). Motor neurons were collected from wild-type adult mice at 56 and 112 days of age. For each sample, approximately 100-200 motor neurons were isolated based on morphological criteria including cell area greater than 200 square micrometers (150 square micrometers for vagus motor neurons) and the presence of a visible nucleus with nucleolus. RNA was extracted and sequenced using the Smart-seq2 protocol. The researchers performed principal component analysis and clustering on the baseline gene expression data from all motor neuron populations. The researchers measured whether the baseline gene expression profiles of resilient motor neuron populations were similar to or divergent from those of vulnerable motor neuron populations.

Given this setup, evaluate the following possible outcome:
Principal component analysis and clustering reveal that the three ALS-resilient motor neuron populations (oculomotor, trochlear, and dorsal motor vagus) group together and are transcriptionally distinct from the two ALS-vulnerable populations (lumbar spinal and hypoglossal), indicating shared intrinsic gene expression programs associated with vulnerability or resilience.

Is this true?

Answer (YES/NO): NO